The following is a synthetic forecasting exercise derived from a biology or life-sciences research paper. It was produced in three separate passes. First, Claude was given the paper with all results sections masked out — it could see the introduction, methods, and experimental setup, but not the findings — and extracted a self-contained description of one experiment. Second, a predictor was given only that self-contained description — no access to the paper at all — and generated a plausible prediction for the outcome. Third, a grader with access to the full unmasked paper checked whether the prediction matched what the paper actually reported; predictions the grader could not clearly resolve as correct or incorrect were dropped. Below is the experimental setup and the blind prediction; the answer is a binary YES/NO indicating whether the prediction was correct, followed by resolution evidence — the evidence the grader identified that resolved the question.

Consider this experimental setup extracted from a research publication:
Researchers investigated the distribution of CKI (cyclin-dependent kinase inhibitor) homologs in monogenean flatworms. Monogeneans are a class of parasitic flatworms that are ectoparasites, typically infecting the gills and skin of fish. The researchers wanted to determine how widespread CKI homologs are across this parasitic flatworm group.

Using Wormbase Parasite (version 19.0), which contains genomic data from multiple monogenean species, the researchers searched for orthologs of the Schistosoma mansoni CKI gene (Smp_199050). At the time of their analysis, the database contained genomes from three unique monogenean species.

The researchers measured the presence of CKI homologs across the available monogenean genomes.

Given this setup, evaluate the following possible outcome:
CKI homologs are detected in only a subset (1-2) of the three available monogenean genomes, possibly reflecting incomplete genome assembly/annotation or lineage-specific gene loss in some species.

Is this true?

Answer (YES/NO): YES